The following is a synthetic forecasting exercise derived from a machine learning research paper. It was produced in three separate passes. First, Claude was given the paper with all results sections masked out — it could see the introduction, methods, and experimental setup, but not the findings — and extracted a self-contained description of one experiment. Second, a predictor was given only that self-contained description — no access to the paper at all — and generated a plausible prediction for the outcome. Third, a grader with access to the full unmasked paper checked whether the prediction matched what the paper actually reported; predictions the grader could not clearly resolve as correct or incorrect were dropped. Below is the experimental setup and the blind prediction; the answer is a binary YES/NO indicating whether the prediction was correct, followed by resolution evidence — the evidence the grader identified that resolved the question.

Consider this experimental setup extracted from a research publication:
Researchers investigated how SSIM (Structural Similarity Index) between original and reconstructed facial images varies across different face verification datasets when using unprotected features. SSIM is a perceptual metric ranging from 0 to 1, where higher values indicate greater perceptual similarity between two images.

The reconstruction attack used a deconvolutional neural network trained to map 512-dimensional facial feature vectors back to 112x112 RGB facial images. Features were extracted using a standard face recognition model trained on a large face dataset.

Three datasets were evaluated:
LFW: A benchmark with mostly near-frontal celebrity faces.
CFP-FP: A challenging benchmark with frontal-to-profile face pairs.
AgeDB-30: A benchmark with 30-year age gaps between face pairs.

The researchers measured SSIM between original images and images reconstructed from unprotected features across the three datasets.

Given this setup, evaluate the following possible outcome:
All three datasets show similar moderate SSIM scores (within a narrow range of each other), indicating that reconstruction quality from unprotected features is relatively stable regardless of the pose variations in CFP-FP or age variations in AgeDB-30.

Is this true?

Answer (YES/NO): NO